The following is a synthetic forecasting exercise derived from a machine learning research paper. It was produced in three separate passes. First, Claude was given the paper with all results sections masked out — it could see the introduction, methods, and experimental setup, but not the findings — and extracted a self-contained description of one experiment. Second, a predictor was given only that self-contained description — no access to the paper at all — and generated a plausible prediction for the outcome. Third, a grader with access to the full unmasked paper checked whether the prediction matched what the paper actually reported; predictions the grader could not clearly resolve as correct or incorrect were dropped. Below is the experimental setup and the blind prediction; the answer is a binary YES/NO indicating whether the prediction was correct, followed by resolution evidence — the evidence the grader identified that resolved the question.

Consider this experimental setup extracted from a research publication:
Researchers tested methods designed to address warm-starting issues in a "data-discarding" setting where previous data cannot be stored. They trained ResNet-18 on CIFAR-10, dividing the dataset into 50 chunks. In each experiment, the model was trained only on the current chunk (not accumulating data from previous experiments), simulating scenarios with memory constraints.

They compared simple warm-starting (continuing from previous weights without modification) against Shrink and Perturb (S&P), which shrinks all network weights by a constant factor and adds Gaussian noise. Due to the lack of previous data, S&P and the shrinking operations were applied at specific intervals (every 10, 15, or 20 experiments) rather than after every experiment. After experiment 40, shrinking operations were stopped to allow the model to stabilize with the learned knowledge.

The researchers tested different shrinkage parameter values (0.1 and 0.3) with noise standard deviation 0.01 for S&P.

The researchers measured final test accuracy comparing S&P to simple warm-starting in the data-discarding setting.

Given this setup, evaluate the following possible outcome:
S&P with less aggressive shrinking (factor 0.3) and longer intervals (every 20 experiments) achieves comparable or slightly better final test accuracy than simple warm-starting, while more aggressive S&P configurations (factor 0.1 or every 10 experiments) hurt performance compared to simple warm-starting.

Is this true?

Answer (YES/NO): NO